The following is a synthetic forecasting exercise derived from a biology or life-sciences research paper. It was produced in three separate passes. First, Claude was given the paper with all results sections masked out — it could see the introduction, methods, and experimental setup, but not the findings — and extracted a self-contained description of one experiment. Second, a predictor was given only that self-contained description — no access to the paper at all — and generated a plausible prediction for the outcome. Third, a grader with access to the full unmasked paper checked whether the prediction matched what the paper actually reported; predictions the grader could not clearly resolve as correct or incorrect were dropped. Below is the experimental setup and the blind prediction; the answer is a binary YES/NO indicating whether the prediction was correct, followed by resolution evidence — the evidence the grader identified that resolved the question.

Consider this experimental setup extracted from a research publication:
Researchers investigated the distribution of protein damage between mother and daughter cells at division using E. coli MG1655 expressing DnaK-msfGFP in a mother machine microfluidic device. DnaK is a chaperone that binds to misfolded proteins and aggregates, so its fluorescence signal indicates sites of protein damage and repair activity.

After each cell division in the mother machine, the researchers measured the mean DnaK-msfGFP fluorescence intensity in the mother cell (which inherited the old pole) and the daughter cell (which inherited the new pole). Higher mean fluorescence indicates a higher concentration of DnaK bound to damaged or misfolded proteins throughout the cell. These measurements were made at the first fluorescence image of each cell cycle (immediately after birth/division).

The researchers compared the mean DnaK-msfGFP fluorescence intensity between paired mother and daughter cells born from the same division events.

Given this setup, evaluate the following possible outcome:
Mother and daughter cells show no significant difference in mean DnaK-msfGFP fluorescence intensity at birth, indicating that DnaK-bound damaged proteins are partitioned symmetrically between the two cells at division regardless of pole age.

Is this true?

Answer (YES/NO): NO